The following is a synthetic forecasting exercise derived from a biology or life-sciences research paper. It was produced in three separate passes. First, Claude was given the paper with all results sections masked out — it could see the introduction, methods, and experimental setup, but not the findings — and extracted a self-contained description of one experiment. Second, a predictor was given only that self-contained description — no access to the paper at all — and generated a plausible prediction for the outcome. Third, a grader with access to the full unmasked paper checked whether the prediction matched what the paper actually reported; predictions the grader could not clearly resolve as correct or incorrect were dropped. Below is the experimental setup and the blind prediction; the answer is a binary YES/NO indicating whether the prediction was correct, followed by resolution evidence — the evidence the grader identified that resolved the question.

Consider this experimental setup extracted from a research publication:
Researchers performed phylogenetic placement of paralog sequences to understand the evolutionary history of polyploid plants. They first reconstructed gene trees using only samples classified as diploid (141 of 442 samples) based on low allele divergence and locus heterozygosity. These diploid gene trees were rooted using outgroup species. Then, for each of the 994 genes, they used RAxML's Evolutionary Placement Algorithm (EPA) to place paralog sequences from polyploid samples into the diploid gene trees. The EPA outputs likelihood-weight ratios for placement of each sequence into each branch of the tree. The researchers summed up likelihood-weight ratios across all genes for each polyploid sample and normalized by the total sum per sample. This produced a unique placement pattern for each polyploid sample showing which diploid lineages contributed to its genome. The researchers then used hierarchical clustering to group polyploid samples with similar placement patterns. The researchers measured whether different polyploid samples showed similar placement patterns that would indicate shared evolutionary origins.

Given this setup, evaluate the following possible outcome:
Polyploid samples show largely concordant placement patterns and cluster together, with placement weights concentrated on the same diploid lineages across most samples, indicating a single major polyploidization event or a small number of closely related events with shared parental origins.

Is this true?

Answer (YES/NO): NO